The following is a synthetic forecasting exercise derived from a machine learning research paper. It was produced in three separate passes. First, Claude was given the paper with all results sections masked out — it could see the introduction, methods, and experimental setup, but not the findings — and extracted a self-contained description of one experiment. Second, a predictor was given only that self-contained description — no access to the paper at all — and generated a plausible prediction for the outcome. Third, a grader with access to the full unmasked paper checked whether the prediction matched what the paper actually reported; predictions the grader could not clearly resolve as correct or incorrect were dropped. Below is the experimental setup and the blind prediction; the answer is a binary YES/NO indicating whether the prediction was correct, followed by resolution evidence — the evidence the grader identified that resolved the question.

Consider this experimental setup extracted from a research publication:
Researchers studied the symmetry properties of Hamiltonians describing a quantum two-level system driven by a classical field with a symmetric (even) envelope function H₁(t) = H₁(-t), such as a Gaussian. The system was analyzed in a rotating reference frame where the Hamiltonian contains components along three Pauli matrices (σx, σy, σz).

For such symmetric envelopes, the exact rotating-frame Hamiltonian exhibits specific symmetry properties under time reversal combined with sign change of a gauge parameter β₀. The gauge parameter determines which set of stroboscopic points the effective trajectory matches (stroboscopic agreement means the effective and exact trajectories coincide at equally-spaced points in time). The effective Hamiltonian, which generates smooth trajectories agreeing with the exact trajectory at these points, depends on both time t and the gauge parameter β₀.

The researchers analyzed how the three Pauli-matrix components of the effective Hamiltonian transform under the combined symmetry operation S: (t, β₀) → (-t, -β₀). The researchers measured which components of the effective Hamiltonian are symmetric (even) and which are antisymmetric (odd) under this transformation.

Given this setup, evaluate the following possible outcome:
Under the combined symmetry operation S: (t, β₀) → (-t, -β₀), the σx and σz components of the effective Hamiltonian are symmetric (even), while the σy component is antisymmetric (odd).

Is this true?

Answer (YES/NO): YES